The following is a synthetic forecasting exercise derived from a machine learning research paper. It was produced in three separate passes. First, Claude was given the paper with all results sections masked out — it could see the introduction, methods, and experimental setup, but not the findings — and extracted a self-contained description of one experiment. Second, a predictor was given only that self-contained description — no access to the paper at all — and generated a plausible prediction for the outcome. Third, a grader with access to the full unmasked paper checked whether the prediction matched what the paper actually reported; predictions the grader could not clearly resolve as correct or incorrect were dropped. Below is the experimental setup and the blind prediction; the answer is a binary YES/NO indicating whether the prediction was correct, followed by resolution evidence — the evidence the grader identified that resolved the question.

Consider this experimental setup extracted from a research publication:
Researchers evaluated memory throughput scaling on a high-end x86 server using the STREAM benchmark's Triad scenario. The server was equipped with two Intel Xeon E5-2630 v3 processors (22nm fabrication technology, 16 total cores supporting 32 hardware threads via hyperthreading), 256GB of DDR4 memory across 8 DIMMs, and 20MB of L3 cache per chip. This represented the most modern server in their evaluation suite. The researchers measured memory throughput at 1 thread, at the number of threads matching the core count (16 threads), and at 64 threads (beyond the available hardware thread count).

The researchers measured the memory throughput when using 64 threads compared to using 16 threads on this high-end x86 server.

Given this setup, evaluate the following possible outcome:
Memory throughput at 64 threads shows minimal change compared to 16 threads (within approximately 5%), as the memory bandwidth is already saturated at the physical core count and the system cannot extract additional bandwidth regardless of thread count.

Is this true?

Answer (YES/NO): NO